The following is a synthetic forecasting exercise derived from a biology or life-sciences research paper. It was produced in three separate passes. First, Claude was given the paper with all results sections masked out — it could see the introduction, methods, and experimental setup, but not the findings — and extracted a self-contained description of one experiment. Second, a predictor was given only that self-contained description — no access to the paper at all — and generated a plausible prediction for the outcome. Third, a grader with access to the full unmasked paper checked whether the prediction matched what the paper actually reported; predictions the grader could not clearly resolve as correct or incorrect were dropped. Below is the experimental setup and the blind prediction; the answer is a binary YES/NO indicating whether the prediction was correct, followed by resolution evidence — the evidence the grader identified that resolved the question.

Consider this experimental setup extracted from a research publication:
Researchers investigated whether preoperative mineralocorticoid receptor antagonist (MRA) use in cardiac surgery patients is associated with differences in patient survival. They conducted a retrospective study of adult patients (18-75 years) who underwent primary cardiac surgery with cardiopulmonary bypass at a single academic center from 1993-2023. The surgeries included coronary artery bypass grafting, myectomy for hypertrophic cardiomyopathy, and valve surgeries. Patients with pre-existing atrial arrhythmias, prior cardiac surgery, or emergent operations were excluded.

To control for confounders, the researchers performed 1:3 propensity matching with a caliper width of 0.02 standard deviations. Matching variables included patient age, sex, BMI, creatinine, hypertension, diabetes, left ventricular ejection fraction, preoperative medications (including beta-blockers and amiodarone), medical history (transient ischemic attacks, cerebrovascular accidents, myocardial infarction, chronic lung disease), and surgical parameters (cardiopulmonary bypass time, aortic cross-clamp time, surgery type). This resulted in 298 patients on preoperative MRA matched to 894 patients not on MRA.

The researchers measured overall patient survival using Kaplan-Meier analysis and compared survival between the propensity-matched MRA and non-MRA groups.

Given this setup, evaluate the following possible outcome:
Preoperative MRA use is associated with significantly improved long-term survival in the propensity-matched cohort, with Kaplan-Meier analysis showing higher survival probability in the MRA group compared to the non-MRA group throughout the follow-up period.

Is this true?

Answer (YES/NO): NO